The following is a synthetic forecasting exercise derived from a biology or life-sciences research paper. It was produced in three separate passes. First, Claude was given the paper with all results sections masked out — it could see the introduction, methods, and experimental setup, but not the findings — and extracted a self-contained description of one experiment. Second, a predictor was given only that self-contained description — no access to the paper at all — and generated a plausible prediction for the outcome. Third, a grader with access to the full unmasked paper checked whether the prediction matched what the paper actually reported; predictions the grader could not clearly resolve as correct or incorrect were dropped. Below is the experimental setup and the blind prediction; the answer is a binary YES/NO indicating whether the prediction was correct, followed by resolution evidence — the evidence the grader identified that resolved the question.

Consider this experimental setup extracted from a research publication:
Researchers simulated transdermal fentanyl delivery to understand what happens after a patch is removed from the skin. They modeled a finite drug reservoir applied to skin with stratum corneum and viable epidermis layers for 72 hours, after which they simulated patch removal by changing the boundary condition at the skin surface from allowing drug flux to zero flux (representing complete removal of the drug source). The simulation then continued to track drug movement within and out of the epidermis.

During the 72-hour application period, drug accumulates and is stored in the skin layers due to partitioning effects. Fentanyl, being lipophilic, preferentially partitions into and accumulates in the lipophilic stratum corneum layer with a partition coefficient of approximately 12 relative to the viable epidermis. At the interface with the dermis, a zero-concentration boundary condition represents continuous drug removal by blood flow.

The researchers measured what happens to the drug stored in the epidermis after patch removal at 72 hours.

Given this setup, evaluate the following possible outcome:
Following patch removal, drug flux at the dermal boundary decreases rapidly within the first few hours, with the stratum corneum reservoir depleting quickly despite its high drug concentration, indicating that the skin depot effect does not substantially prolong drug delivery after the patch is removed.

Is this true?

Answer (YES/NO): NO